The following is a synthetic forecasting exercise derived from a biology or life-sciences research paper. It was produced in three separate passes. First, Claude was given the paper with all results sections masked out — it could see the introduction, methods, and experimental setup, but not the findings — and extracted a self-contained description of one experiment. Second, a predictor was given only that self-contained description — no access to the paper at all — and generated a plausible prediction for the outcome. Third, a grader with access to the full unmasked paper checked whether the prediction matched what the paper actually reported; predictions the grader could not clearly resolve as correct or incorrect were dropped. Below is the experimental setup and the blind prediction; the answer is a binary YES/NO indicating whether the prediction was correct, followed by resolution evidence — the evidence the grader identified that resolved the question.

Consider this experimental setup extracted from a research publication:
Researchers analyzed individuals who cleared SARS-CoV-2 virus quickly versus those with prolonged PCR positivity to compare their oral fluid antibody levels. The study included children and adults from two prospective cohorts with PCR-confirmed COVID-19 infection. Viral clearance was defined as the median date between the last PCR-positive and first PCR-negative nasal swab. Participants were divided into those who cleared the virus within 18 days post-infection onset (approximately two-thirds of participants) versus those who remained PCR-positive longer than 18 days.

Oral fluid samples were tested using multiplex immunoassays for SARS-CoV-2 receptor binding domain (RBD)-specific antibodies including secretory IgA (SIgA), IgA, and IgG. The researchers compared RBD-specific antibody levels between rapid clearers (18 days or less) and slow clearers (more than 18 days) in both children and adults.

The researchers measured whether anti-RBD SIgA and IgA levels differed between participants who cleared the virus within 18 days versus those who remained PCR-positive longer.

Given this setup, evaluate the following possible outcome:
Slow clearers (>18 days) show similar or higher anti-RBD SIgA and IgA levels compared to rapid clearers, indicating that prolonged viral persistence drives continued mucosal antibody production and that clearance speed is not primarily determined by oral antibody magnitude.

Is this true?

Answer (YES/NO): NO